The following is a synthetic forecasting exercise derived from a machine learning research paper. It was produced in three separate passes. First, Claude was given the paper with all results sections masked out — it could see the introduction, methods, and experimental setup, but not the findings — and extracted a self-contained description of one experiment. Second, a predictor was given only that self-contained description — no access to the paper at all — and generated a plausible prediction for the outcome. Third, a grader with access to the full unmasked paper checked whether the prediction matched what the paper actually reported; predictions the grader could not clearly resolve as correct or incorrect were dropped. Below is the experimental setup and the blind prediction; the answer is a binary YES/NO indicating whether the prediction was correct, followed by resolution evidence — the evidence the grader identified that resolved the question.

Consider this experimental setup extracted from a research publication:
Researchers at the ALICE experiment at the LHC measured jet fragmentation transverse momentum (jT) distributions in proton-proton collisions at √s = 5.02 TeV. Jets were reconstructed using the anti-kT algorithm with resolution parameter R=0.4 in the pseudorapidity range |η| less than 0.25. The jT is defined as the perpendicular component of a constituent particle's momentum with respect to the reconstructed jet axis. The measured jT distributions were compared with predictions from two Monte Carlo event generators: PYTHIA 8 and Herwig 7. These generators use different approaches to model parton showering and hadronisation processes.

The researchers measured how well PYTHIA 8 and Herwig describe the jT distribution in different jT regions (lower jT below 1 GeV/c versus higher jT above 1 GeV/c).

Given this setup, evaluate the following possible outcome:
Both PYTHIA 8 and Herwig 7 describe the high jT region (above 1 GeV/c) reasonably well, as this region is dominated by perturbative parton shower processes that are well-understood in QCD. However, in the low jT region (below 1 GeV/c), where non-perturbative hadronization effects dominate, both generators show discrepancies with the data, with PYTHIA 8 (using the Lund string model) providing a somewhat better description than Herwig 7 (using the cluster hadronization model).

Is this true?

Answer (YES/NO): NO